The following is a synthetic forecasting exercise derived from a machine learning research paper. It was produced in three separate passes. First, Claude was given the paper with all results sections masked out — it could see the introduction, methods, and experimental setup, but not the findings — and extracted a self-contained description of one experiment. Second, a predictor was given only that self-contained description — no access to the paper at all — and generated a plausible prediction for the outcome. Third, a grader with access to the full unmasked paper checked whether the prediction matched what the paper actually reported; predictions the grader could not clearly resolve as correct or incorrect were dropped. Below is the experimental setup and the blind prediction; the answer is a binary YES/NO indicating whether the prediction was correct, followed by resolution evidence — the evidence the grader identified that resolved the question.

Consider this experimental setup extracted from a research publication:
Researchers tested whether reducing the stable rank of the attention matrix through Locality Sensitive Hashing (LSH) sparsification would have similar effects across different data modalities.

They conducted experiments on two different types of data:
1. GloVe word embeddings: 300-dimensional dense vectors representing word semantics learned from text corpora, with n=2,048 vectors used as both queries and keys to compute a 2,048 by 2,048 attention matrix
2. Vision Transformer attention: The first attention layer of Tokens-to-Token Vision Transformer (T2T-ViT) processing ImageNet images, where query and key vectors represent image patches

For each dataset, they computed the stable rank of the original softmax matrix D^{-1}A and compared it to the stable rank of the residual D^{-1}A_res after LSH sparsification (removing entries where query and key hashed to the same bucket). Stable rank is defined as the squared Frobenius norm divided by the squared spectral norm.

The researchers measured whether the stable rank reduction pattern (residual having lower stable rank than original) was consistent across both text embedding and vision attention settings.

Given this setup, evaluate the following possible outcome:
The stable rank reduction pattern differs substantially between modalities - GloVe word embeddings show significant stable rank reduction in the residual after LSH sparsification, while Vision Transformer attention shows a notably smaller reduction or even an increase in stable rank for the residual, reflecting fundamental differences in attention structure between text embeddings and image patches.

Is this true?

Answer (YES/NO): NO